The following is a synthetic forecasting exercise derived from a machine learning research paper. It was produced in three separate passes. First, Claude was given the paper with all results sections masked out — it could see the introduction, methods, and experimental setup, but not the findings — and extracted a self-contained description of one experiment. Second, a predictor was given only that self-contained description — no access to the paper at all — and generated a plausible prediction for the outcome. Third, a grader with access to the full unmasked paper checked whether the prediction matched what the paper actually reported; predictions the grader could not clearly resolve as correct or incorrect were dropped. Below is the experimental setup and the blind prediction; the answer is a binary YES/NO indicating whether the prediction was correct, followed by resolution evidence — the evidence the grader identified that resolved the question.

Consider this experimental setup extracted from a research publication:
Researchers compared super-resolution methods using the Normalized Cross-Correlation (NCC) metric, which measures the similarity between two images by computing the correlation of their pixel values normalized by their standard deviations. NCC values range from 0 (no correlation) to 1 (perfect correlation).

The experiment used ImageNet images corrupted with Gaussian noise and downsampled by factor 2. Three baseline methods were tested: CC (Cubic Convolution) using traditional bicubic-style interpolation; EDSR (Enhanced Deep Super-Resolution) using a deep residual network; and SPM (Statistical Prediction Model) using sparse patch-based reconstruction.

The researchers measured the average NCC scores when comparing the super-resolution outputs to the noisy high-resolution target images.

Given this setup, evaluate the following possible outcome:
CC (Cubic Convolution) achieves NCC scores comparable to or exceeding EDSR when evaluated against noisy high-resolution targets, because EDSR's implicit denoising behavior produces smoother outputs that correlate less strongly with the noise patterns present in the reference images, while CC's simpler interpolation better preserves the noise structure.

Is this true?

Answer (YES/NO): YES